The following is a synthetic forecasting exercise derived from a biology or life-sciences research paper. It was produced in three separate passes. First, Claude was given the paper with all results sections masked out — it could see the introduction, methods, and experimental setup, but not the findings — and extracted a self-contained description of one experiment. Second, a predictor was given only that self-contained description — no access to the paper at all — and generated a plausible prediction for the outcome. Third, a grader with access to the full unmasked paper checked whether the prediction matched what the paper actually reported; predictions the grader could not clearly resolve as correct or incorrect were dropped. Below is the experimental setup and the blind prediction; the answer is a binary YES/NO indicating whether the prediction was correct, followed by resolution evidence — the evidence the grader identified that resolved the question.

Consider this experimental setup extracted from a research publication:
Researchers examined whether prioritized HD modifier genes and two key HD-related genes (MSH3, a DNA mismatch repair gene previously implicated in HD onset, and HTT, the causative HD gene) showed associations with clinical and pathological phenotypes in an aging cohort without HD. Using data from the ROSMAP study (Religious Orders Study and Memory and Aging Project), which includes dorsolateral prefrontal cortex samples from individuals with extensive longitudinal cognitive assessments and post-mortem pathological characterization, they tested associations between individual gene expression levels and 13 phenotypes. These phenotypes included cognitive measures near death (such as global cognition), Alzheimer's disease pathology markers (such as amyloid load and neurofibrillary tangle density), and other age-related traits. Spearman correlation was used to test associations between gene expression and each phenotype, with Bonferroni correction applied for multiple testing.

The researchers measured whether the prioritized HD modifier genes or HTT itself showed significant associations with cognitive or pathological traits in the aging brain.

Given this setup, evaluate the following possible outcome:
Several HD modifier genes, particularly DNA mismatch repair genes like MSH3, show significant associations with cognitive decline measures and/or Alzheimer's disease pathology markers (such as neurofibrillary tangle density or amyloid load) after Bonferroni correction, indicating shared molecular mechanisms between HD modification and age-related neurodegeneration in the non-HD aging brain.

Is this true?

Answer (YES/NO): NO